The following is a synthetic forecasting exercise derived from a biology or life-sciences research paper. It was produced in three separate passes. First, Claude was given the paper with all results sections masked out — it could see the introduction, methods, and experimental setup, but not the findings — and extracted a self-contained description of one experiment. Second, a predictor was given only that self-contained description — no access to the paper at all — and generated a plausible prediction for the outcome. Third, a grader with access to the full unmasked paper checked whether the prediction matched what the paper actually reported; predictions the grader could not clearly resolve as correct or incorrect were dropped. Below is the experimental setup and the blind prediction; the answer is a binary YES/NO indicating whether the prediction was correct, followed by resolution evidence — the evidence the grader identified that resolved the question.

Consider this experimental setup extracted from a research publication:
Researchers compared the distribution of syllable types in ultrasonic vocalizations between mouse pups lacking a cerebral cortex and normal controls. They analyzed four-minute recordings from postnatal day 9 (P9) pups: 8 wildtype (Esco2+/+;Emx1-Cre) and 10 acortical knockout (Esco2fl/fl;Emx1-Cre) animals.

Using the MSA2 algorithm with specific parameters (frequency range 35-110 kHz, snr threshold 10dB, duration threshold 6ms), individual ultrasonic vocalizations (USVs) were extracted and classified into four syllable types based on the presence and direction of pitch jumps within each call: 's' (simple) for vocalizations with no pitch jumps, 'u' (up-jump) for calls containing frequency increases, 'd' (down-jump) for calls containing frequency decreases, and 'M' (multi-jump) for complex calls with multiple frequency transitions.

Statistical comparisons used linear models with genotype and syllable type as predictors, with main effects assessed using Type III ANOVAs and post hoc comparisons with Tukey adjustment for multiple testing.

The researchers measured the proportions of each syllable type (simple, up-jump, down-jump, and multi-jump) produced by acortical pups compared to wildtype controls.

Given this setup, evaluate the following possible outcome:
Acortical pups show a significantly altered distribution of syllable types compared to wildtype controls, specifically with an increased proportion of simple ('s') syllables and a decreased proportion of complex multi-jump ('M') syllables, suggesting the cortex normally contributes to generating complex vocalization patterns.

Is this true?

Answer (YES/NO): NO